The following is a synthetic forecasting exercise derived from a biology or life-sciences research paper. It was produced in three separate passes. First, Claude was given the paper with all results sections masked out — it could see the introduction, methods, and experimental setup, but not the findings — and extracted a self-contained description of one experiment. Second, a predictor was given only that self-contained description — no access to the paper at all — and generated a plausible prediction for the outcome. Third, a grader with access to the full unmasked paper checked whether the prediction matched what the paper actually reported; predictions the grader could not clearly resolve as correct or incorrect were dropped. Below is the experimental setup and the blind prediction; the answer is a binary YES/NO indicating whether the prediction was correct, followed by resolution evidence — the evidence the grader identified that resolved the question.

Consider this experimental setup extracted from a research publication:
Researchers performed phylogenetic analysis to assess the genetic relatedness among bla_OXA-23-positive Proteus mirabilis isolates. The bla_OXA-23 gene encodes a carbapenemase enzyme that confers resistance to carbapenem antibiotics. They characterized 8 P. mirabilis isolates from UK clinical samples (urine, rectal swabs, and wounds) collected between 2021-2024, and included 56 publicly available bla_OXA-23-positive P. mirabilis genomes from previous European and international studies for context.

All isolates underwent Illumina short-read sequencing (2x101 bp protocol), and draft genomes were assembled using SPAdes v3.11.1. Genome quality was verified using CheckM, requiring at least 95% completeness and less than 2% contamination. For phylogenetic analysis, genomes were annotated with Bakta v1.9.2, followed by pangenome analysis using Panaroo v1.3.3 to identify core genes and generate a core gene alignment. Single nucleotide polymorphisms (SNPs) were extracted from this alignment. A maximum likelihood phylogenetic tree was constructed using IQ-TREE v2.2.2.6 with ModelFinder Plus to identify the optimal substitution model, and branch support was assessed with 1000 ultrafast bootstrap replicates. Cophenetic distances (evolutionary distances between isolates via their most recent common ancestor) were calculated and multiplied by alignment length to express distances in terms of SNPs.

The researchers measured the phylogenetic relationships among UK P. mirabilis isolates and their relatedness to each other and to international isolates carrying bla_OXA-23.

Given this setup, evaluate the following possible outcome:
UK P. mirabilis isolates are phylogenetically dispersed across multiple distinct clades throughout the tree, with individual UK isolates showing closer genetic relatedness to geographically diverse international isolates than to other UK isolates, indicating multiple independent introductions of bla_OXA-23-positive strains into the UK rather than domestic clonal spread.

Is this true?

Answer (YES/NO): NO